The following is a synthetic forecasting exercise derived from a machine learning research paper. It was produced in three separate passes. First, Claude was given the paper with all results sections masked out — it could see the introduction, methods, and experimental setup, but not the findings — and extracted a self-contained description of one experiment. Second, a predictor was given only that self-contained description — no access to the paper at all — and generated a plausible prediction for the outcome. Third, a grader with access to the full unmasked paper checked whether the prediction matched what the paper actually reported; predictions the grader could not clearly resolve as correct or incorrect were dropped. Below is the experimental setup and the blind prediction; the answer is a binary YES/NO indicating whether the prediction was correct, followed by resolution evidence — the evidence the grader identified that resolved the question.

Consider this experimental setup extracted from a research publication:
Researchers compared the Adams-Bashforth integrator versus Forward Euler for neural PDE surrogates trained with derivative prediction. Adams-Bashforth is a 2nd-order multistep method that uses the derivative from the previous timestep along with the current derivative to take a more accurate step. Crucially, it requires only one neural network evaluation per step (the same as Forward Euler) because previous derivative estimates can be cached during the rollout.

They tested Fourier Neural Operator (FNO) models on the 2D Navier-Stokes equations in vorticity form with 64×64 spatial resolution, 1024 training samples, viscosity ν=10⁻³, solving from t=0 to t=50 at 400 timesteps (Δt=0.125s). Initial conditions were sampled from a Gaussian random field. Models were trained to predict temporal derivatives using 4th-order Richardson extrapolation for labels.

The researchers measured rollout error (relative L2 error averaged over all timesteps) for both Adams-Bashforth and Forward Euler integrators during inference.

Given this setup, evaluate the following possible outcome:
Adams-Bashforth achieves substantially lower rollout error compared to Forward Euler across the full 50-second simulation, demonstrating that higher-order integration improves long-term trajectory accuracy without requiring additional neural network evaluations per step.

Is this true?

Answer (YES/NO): YES